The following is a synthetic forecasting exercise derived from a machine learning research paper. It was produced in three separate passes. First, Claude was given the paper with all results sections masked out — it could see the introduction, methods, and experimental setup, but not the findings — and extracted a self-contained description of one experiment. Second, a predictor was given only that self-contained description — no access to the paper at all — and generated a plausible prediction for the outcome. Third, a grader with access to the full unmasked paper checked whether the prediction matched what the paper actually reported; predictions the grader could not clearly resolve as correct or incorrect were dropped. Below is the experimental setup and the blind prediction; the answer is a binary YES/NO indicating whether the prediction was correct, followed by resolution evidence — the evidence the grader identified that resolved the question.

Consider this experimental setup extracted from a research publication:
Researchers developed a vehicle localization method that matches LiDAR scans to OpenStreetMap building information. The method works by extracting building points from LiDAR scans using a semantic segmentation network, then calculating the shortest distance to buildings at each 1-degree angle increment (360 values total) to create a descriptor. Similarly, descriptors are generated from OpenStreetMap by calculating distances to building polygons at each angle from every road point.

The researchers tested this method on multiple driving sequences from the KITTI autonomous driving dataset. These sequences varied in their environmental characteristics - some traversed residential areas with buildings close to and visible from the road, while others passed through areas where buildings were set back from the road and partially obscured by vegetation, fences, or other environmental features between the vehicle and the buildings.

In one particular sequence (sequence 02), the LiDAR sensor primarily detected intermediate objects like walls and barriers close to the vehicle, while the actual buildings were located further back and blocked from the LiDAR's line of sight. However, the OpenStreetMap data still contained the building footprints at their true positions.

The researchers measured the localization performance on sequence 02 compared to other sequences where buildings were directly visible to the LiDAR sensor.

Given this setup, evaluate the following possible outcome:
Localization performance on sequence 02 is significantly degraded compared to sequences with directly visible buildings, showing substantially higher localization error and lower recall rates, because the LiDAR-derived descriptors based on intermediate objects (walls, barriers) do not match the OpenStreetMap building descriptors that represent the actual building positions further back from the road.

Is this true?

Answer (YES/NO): YES